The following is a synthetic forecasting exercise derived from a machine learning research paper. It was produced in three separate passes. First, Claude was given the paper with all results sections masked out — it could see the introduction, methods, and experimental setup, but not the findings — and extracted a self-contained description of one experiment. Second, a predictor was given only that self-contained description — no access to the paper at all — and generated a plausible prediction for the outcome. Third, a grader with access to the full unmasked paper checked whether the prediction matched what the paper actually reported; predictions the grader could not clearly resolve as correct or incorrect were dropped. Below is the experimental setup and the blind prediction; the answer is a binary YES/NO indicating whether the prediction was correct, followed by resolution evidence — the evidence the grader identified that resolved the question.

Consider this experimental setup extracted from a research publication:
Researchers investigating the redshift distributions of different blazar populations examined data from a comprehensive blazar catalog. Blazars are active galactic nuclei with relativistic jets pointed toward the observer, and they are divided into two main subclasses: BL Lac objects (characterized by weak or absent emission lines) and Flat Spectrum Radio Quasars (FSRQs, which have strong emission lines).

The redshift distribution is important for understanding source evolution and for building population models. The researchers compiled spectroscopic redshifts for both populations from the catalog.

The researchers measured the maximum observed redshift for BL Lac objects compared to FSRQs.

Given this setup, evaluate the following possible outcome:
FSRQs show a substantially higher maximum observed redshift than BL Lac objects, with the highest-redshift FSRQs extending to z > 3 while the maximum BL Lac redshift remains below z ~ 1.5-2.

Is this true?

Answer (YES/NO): NO